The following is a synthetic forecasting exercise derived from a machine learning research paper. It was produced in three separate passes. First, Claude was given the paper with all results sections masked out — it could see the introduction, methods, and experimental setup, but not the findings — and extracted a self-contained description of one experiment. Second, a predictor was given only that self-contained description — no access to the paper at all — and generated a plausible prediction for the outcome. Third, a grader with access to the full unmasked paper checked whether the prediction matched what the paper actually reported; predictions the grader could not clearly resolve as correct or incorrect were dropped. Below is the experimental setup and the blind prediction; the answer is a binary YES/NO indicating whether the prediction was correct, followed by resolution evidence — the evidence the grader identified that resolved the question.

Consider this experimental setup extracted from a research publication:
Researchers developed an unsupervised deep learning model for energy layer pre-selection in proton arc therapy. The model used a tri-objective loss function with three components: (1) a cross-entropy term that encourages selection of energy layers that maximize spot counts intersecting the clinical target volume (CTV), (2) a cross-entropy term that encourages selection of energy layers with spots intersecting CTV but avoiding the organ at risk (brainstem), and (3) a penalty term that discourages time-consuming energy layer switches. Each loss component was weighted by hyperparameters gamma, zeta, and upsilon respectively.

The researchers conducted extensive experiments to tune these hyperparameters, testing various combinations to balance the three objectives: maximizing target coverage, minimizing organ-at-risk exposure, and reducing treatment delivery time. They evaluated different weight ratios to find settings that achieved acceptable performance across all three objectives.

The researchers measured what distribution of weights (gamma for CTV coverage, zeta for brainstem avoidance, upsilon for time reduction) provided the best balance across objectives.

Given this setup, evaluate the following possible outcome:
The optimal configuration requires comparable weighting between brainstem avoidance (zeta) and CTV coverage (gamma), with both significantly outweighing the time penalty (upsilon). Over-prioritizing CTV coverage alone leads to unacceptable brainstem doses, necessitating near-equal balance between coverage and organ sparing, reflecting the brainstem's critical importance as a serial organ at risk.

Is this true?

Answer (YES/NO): YES